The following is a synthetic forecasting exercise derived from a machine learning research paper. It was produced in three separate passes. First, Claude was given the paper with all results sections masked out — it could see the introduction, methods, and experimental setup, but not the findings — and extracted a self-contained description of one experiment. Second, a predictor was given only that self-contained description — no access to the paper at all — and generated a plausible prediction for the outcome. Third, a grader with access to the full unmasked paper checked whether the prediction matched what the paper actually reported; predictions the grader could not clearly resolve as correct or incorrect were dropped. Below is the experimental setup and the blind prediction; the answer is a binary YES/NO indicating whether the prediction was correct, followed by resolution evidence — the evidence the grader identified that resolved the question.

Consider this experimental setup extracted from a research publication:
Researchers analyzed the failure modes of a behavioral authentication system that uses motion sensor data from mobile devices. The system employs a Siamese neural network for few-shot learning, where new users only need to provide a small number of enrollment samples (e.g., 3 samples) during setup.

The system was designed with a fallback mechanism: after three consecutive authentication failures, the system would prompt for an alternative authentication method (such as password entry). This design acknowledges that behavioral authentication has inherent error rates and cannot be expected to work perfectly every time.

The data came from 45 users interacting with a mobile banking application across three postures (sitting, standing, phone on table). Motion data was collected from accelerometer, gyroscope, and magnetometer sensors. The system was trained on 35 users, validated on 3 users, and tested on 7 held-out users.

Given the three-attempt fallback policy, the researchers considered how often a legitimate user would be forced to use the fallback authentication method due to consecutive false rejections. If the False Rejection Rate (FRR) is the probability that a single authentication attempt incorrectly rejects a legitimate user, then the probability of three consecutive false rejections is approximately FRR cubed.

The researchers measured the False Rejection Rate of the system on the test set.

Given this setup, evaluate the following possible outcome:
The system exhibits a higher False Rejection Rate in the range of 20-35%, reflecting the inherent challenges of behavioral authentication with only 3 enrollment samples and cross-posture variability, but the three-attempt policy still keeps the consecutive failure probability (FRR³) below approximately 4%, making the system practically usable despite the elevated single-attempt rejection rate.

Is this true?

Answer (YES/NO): NO